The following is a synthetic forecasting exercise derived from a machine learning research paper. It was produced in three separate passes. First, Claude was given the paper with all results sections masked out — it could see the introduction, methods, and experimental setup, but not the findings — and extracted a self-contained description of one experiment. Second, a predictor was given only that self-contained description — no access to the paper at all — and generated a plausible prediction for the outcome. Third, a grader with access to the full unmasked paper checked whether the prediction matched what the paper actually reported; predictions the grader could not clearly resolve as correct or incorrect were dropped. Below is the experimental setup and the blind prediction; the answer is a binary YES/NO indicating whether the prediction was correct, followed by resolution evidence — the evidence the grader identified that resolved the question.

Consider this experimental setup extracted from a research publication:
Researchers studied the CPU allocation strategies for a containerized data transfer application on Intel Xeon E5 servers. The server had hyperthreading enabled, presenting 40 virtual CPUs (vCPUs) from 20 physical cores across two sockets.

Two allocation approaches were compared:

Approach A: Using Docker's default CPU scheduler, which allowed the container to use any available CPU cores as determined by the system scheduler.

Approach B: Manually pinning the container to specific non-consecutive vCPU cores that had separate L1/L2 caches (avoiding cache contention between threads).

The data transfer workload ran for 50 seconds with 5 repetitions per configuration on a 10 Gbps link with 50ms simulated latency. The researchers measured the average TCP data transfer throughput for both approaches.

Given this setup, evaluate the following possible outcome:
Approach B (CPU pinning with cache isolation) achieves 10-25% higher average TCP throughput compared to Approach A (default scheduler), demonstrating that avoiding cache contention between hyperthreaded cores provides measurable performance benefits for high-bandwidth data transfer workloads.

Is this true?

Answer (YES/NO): NO